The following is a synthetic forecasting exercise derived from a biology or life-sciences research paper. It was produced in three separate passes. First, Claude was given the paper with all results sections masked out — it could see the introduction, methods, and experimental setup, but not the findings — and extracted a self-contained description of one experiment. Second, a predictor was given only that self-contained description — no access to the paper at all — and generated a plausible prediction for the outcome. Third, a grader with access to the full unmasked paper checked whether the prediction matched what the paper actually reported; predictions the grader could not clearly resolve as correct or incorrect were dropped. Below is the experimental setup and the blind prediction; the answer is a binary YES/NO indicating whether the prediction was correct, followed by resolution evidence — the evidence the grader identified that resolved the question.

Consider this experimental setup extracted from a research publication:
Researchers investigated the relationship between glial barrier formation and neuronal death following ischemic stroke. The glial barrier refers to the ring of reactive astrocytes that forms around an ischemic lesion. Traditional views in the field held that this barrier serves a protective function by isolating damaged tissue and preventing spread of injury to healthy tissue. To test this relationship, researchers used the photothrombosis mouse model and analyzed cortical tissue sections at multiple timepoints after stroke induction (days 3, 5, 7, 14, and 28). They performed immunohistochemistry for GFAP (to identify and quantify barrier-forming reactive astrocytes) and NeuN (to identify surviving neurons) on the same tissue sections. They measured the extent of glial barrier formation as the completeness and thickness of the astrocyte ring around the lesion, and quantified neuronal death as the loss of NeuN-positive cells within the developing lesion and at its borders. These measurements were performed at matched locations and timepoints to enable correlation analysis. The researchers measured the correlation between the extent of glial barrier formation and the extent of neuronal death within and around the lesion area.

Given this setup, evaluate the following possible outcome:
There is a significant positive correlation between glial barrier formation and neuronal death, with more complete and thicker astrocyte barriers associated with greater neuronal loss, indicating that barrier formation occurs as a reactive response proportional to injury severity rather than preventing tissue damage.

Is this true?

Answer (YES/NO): NO